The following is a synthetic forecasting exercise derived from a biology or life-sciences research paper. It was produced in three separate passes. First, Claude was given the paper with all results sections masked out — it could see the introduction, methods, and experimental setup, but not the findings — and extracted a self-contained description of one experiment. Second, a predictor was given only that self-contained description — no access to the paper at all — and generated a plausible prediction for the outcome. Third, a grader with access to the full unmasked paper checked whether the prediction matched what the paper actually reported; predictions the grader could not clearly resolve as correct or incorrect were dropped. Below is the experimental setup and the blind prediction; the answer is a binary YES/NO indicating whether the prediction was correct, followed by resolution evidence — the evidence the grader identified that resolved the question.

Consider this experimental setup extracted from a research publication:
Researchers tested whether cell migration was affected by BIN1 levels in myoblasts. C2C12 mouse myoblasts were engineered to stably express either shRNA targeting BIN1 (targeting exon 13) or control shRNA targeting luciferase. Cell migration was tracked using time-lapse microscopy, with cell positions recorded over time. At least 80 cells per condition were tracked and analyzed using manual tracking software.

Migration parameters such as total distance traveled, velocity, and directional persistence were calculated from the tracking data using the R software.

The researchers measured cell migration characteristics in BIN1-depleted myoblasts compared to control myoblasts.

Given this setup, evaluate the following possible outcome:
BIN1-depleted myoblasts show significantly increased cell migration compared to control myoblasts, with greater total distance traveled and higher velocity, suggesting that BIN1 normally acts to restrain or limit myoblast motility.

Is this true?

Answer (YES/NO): NO